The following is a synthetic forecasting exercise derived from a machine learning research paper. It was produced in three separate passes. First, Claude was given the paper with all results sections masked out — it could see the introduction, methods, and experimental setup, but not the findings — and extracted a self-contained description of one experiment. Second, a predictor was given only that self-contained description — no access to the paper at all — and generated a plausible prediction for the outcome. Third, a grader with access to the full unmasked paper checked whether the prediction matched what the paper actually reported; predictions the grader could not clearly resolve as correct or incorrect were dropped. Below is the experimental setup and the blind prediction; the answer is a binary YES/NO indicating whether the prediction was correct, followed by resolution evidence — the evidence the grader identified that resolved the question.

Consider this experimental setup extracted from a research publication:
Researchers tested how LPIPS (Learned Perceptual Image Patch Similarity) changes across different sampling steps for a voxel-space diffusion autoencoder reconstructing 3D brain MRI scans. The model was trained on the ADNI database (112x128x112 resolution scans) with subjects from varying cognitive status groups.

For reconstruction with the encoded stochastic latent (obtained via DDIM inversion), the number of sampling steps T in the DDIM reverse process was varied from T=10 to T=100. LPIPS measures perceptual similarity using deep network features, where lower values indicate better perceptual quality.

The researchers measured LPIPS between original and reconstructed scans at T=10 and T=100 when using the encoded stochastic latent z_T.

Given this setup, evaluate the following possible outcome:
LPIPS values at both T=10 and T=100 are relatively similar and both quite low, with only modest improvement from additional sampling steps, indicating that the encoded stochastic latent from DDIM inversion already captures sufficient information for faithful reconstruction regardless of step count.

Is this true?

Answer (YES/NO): NO